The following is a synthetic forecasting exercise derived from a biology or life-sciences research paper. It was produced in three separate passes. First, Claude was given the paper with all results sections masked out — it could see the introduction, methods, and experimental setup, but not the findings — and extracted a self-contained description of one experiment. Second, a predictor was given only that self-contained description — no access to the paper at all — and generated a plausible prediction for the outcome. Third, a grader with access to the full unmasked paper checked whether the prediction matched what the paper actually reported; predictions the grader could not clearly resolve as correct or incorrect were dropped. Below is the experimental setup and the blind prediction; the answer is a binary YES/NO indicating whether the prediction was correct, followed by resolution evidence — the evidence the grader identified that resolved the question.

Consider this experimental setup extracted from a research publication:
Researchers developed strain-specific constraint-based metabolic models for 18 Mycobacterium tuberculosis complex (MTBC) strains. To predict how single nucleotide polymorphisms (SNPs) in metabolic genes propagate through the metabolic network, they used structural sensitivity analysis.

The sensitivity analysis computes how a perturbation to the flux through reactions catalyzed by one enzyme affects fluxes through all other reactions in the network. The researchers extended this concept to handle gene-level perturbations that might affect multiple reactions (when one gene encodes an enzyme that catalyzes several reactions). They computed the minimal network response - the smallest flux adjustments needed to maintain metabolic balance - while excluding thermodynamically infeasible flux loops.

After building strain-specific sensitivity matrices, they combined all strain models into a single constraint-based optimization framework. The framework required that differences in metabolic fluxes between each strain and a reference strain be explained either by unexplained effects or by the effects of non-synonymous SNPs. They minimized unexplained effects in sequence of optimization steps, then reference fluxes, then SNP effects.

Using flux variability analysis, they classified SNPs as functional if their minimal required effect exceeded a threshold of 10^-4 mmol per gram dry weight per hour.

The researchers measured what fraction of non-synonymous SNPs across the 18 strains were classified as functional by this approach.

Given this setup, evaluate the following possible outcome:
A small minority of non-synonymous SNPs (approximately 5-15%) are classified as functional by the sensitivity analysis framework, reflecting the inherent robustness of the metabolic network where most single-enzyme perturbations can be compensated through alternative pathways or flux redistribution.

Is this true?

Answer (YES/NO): NO